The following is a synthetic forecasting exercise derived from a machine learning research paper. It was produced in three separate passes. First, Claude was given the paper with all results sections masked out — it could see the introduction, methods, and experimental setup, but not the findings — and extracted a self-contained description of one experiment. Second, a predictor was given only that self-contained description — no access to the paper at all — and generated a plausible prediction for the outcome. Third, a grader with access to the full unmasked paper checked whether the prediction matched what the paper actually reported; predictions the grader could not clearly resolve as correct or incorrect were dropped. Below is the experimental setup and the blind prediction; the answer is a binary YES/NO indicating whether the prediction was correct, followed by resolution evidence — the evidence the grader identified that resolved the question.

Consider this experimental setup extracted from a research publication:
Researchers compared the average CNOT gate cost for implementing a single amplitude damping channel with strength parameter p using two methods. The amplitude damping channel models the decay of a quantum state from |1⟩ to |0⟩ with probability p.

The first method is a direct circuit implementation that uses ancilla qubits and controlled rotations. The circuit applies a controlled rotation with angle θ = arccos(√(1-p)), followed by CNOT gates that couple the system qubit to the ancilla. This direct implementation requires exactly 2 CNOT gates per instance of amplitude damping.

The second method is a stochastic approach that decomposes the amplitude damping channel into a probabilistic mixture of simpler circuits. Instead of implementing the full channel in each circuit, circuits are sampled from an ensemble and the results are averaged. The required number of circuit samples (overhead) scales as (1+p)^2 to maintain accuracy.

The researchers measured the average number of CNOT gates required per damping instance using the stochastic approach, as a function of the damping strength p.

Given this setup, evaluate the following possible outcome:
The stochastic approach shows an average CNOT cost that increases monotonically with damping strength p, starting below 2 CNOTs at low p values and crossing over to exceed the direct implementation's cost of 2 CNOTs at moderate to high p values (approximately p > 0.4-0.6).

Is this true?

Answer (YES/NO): NO